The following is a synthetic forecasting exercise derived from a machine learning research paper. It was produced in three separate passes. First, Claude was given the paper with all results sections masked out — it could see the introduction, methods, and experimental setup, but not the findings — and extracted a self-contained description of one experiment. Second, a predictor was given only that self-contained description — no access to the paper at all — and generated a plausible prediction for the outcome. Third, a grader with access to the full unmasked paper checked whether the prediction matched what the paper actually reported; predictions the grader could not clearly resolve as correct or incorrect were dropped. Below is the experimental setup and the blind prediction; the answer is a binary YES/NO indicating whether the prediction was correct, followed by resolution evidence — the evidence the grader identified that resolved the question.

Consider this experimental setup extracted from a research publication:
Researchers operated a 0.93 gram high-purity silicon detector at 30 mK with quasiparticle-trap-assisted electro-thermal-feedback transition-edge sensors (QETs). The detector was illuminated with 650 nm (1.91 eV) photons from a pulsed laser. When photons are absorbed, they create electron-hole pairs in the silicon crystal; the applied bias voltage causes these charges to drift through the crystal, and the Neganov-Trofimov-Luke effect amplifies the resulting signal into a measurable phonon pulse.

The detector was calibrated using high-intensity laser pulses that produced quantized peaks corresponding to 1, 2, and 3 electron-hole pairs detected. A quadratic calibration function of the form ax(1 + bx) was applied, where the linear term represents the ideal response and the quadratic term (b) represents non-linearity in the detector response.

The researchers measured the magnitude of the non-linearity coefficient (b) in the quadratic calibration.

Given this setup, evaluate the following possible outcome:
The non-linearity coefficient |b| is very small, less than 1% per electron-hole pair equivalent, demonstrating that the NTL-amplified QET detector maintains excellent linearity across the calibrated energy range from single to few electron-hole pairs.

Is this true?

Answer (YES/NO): NO